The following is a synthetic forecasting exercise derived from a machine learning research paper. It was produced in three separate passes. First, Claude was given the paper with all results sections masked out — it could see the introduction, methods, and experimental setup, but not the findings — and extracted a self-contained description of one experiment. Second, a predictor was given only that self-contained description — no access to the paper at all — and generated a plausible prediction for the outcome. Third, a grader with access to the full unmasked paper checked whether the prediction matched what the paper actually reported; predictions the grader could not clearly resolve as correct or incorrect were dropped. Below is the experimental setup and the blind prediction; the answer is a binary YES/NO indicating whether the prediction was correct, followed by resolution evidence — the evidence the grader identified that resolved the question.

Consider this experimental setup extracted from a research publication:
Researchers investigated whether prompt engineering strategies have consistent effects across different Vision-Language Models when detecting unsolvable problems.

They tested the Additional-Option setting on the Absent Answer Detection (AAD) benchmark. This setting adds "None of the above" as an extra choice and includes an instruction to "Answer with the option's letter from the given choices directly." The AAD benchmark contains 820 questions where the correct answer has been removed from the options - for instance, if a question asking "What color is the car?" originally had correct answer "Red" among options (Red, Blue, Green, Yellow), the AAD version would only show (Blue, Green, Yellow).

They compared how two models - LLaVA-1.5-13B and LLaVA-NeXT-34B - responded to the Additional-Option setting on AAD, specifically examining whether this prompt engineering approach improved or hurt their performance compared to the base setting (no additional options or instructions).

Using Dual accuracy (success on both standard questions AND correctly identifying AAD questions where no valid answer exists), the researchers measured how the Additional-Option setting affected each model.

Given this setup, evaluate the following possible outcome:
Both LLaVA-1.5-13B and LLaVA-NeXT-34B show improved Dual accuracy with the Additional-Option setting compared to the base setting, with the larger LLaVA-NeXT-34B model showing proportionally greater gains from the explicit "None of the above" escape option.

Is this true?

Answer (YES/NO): NO